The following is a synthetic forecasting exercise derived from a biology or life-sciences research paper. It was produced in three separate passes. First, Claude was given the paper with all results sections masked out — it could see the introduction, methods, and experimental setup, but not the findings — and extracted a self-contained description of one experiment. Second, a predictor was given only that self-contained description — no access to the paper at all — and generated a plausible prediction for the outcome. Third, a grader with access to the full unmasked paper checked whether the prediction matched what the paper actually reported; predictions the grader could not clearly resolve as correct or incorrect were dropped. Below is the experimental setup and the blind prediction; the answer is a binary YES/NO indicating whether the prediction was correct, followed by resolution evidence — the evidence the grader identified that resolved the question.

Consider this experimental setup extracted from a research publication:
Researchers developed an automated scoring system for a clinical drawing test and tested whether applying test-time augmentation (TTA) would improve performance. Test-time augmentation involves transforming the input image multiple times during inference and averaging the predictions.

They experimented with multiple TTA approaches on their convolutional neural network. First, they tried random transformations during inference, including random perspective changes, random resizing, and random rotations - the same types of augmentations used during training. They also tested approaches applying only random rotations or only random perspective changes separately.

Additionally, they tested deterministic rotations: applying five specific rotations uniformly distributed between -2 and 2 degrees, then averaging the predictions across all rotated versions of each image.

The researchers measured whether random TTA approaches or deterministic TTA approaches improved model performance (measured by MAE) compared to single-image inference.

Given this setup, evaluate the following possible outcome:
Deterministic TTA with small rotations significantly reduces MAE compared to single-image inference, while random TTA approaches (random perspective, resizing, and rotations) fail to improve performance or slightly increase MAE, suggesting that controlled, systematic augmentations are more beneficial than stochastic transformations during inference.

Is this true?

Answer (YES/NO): YES